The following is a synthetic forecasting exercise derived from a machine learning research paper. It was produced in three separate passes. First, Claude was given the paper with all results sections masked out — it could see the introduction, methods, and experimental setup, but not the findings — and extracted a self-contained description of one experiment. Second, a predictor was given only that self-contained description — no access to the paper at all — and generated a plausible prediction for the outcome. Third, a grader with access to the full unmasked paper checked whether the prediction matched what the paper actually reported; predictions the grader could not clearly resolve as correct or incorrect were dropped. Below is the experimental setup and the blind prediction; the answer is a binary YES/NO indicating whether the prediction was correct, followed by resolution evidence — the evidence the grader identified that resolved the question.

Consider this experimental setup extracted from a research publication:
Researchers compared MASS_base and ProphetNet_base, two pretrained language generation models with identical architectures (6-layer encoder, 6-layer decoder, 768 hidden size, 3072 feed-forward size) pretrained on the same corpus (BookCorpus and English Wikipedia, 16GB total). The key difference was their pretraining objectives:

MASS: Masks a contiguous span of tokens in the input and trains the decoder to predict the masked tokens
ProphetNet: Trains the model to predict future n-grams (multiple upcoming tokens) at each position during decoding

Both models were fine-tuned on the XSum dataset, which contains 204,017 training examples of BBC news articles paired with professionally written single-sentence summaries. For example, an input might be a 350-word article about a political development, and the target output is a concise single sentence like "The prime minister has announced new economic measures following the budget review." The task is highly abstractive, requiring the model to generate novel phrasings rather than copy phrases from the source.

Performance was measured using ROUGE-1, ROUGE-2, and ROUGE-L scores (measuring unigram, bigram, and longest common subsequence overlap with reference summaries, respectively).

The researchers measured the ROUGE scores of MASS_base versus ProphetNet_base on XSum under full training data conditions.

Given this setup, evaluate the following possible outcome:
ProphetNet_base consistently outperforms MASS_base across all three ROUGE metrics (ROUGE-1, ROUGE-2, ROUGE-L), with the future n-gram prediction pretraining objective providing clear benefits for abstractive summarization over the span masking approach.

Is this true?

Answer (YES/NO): NO